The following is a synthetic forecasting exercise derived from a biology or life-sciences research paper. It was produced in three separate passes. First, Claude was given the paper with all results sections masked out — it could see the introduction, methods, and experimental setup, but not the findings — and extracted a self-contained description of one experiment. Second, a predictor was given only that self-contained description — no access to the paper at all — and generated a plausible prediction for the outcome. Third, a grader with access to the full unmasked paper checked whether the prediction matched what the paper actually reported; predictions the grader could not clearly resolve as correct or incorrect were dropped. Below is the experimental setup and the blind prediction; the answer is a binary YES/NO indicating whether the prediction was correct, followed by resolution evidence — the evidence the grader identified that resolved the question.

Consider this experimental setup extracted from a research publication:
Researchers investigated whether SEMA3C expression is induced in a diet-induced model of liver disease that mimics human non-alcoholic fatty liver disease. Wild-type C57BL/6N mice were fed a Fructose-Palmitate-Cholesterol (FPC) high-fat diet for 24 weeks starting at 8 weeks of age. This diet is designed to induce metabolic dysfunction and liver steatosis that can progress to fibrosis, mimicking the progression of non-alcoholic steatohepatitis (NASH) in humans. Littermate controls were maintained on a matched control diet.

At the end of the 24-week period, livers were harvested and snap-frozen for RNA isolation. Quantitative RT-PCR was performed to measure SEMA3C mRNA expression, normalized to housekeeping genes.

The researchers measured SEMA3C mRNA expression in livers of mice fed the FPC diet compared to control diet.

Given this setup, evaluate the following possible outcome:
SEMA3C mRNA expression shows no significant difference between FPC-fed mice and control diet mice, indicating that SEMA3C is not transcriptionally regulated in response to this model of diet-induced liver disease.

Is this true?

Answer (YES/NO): NO